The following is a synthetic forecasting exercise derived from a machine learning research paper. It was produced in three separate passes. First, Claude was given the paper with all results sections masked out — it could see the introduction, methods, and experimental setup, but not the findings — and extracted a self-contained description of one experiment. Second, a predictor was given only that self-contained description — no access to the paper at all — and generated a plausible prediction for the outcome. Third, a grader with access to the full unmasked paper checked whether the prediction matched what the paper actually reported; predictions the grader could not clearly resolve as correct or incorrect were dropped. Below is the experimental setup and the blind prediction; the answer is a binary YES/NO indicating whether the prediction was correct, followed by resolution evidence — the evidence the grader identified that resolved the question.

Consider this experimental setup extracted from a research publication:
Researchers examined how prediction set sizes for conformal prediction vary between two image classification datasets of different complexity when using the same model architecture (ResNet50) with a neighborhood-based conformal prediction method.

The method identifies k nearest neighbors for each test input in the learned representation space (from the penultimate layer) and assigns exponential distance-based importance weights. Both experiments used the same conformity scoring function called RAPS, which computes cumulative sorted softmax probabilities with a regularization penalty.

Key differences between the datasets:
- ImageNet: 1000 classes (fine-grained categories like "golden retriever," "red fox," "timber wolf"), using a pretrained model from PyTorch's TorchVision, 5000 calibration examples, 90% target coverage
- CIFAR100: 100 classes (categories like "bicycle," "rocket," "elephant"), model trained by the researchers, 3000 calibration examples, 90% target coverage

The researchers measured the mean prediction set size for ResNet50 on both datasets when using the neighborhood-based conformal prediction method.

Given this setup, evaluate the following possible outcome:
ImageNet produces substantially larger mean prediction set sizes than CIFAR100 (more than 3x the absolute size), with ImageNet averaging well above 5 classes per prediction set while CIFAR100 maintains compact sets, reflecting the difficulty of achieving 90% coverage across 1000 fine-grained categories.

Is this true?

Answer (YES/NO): NO